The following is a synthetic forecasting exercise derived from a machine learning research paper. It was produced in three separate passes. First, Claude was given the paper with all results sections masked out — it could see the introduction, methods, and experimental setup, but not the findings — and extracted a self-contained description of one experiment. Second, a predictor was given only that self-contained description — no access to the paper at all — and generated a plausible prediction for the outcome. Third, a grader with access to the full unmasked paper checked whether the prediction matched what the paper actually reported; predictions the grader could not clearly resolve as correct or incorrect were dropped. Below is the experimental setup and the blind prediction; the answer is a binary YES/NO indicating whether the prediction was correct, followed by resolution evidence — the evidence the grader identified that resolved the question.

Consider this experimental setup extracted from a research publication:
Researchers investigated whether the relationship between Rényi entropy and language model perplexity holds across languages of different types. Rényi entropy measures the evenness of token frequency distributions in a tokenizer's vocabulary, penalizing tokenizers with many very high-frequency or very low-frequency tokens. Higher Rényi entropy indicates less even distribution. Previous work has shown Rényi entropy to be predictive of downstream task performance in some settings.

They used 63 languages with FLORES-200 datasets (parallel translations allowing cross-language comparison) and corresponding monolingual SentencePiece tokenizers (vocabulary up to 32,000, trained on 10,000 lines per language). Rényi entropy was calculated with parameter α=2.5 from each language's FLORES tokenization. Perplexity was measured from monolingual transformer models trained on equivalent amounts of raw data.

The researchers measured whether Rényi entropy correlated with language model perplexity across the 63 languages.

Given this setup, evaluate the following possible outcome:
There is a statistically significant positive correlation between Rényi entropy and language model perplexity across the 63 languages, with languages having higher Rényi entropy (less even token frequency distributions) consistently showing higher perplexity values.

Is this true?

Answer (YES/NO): NO